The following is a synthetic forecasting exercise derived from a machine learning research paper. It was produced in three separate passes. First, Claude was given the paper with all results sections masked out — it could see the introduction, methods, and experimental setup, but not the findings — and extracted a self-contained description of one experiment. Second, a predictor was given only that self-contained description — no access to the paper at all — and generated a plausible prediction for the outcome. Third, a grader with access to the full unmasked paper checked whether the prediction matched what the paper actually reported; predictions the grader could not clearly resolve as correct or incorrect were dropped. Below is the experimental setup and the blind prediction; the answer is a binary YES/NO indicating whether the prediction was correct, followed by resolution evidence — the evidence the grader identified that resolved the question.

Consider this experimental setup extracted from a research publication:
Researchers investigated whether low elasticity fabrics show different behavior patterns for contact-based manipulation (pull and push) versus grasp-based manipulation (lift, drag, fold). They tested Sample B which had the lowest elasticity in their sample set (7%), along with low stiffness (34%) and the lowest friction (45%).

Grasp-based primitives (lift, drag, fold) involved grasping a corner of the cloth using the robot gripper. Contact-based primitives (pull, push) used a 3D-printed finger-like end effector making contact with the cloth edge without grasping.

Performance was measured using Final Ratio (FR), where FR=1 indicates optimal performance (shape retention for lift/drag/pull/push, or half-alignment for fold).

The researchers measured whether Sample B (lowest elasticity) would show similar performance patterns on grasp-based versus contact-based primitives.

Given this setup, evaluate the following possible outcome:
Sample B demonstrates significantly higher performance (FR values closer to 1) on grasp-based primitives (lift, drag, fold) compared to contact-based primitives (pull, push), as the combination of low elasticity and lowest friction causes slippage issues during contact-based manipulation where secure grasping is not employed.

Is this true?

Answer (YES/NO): NO